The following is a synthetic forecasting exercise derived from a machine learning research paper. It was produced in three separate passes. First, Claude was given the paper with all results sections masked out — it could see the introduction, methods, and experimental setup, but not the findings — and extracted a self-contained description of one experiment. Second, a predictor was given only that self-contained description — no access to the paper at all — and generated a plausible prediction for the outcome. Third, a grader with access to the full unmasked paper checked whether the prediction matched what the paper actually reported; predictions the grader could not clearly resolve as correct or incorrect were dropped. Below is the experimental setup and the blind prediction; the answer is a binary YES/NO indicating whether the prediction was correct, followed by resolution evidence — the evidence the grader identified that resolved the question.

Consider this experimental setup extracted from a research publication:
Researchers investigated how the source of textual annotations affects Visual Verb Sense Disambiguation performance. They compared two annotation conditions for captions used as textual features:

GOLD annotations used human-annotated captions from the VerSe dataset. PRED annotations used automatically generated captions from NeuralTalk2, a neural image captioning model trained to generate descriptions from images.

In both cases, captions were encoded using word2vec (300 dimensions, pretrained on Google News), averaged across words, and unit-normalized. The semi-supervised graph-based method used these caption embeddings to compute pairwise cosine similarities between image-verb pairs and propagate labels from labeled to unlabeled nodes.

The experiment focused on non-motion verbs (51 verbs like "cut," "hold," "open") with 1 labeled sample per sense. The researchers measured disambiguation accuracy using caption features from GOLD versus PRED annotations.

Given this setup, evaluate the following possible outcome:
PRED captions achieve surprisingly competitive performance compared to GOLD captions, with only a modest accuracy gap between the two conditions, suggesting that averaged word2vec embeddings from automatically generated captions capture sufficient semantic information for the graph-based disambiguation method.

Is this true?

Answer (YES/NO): YES